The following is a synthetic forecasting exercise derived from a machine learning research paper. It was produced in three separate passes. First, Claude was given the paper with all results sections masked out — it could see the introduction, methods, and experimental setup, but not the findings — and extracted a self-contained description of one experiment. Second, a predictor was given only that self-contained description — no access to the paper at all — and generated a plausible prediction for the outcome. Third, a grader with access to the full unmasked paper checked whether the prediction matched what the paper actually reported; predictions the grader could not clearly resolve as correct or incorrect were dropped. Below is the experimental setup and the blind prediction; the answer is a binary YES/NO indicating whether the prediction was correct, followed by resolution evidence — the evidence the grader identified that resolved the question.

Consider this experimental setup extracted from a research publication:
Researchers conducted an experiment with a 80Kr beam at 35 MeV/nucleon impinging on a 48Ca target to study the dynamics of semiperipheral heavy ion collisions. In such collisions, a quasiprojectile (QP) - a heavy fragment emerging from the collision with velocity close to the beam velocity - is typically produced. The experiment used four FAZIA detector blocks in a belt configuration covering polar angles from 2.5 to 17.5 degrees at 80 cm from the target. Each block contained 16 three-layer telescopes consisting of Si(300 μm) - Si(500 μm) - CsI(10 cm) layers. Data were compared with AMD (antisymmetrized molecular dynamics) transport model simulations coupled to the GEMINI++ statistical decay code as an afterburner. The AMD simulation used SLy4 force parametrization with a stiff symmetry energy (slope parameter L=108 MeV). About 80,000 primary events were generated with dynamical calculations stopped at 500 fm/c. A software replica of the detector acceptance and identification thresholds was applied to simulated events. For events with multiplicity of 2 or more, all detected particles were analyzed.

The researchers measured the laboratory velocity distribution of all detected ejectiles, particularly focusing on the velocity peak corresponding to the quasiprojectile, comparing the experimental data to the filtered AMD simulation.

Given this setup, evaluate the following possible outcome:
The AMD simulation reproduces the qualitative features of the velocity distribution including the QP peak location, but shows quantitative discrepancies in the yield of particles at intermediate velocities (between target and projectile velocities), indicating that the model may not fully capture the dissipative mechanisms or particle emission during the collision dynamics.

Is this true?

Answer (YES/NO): NO